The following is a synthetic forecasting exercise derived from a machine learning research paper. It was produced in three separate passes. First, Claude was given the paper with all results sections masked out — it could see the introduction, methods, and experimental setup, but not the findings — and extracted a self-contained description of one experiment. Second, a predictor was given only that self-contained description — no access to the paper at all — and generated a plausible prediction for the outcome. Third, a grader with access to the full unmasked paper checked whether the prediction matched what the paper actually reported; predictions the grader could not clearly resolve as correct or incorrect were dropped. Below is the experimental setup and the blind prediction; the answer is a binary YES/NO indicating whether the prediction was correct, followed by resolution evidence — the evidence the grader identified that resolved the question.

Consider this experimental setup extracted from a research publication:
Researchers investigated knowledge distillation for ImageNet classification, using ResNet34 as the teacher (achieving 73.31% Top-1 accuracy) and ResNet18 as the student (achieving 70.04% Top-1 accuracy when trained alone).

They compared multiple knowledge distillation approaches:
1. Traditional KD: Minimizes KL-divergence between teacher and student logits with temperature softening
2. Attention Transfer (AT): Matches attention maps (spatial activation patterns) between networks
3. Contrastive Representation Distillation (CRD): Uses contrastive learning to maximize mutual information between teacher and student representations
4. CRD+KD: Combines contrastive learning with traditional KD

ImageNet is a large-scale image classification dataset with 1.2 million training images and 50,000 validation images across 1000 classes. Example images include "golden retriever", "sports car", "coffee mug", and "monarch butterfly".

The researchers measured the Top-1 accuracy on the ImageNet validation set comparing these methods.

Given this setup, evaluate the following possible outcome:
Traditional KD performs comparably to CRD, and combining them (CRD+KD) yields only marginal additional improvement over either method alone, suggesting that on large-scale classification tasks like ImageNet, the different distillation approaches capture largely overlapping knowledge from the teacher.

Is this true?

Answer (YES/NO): NO